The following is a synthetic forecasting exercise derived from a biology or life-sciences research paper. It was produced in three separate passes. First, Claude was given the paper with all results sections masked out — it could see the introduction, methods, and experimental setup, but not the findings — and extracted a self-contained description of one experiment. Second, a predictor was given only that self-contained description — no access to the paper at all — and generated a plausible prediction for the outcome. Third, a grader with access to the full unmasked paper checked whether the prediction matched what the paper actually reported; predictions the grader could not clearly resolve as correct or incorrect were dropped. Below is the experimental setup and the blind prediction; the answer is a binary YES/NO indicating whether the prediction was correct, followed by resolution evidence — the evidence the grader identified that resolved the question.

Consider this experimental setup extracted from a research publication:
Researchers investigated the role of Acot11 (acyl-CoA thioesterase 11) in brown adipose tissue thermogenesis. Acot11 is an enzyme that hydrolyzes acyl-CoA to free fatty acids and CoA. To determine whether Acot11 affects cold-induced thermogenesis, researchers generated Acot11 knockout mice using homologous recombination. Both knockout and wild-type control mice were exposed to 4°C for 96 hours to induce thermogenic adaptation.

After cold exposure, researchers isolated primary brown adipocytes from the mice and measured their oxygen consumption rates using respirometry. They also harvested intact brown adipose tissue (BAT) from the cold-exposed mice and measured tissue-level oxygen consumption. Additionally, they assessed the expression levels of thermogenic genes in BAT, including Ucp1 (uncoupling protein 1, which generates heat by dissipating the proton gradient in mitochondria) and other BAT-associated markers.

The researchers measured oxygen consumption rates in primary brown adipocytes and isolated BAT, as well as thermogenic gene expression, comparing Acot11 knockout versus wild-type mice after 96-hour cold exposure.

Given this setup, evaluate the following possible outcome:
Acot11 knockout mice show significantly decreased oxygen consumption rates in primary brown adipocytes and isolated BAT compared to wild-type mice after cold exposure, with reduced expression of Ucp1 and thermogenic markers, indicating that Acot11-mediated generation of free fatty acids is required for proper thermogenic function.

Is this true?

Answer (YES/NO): NO